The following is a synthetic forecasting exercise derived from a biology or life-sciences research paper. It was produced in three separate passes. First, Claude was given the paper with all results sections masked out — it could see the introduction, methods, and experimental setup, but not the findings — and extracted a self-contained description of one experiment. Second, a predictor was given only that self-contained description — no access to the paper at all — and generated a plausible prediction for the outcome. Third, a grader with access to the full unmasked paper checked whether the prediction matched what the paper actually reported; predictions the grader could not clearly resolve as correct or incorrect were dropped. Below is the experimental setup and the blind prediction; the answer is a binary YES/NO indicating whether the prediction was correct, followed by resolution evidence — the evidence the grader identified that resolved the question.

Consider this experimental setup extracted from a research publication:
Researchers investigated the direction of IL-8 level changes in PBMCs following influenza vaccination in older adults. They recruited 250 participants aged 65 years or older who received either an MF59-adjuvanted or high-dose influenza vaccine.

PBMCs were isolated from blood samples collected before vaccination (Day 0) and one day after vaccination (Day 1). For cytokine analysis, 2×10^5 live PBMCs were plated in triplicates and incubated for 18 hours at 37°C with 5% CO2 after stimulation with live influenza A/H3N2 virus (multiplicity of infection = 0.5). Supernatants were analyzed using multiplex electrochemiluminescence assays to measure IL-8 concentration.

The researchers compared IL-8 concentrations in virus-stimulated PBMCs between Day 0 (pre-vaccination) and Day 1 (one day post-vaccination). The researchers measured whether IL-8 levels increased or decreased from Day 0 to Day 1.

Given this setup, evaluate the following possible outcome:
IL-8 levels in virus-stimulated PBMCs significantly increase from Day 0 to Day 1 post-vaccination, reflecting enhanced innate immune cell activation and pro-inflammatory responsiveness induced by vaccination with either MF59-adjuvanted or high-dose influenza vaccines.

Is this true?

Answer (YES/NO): NO